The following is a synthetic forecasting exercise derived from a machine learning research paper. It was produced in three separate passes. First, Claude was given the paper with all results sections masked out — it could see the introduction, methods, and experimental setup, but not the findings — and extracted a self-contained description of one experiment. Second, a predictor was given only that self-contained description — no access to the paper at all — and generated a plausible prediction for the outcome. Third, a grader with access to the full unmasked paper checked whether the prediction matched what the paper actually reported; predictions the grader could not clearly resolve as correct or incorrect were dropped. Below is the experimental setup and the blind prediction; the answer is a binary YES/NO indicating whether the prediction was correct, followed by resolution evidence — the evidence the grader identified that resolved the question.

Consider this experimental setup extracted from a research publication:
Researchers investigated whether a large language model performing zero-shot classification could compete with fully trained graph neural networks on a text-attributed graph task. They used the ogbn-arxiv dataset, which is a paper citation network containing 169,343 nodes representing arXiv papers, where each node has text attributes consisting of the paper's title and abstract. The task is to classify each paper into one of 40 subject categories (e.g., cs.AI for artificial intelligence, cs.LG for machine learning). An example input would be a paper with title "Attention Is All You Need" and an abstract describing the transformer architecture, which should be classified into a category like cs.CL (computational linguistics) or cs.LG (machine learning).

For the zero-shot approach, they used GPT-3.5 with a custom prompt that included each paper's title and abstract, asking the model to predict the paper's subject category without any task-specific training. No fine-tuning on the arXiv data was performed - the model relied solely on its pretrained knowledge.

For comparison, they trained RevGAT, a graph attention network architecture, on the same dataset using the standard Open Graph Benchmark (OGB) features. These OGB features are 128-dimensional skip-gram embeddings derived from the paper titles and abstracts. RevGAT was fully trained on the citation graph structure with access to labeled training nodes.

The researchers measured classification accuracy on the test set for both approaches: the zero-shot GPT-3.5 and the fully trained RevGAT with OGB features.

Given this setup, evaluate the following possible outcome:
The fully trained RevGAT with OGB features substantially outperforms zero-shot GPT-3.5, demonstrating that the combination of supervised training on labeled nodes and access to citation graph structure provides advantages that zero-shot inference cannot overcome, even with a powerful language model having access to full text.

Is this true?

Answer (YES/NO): NO